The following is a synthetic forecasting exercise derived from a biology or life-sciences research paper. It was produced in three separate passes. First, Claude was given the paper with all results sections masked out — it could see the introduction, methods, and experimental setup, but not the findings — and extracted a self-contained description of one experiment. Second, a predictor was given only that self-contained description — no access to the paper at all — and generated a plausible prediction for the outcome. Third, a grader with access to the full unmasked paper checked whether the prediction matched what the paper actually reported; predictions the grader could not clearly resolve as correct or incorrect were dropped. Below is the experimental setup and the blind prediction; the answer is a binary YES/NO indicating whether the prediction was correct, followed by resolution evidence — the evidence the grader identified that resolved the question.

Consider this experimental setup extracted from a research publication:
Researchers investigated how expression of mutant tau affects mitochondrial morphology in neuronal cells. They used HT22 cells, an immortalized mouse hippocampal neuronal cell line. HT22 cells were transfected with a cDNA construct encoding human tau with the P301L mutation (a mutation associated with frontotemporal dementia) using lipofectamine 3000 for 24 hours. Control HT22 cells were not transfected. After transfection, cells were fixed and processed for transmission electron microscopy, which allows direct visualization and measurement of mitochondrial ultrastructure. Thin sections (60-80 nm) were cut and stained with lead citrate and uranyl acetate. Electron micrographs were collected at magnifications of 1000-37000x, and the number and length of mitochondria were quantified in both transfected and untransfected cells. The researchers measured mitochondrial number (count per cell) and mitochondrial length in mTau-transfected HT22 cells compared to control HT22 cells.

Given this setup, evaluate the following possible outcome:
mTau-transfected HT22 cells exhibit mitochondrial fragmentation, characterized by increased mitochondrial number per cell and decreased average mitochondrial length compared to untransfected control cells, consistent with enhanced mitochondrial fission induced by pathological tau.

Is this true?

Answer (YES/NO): YES